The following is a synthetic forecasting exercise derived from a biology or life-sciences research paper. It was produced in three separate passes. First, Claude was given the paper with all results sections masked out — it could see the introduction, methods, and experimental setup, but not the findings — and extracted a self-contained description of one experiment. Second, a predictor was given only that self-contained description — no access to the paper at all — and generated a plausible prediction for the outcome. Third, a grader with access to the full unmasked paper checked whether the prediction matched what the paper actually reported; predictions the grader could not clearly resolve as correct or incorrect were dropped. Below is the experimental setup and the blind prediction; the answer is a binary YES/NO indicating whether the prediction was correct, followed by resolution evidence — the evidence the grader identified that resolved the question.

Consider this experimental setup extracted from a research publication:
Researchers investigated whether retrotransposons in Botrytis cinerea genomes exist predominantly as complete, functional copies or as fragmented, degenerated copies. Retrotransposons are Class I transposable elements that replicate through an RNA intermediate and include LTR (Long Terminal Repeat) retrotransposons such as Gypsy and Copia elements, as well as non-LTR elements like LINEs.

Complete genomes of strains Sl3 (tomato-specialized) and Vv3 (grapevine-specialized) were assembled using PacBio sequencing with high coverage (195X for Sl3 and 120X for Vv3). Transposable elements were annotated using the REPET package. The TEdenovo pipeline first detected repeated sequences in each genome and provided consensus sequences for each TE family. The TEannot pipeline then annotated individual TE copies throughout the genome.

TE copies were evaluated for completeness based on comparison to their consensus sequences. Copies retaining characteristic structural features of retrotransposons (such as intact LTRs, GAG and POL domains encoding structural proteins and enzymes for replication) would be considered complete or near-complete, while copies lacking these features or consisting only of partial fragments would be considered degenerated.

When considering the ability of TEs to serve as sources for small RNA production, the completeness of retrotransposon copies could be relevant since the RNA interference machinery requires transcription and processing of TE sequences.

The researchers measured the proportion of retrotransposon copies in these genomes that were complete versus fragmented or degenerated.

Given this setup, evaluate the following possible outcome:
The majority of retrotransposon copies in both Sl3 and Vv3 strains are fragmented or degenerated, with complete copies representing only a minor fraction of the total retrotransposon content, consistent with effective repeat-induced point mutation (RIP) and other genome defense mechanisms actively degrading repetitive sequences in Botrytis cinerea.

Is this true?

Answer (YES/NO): NO